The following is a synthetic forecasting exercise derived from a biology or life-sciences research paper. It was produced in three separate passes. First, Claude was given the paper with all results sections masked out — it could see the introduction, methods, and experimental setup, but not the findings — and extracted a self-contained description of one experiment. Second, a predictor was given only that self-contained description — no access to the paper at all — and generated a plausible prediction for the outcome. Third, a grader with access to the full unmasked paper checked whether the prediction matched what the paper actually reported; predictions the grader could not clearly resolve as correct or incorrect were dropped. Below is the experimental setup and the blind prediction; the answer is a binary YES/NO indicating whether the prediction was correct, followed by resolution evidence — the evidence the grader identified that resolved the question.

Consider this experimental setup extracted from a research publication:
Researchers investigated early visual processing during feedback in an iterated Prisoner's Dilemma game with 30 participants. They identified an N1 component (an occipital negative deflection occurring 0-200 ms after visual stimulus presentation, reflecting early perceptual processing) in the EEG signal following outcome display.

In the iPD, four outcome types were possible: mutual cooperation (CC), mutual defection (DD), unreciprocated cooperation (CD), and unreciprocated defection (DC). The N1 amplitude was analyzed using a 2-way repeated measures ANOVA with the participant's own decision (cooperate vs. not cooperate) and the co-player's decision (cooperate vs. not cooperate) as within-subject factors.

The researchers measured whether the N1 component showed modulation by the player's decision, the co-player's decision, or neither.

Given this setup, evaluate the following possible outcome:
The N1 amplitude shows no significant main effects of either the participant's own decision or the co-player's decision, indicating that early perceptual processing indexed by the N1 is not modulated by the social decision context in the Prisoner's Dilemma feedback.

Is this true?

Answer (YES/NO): YES